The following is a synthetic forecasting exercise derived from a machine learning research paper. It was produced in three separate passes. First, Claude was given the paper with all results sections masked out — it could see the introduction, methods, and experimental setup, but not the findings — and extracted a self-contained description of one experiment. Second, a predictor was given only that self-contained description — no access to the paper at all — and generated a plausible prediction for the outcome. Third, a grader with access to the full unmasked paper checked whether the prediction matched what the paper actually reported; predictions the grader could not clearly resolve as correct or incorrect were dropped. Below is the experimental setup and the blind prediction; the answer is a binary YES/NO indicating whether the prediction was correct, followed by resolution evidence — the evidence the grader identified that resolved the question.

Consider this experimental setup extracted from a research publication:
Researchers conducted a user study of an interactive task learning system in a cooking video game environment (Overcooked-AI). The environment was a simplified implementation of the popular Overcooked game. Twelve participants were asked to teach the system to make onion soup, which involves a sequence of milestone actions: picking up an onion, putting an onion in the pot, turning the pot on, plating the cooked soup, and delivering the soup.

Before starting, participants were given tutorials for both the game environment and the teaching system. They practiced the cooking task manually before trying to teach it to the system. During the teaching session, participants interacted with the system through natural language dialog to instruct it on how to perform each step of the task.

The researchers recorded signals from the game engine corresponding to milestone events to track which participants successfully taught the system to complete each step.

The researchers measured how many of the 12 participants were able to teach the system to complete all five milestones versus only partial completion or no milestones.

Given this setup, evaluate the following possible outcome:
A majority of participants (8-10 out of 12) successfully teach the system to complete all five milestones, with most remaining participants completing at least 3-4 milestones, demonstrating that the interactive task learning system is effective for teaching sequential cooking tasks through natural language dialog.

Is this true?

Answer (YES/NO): YES